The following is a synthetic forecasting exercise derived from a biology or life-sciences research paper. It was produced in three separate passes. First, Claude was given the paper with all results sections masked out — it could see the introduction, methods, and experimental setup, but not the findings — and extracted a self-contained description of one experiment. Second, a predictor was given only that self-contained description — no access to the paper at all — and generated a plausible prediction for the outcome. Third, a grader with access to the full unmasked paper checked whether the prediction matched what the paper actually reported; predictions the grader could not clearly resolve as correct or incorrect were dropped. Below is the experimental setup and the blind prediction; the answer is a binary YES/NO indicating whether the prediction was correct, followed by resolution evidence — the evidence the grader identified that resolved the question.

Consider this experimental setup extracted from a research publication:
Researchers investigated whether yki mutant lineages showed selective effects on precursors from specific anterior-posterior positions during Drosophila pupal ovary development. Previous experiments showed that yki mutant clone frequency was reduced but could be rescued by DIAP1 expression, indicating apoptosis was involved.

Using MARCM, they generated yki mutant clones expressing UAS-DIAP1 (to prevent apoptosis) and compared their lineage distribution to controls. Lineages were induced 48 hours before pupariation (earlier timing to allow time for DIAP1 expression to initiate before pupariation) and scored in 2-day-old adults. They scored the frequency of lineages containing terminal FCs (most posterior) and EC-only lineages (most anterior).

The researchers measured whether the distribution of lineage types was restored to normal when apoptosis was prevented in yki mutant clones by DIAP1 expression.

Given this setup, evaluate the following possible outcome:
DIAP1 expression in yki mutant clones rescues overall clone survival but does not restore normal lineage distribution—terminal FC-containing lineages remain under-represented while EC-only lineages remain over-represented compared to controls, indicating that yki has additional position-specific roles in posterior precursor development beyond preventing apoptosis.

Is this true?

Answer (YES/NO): YES